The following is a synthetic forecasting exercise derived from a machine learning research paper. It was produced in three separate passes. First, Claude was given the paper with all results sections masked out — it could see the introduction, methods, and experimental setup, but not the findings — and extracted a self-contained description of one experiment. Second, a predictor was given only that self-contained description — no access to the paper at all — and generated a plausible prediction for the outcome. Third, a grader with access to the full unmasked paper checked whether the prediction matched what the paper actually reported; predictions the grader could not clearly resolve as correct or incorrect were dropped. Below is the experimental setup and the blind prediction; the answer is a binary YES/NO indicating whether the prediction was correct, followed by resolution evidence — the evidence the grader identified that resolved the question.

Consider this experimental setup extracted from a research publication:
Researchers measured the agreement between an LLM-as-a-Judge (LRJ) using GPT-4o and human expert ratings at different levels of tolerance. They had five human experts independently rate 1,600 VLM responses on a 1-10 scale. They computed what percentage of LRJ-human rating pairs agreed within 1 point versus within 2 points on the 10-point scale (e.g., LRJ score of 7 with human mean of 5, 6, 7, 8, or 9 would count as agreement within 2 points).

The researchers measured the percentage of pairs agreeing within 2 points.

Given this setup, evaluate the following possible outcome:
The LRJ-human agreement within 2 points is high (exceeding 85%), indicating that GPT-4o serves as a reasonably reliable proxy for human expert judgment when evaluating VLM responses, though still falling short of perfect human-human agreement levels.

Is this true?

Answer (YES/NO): YES